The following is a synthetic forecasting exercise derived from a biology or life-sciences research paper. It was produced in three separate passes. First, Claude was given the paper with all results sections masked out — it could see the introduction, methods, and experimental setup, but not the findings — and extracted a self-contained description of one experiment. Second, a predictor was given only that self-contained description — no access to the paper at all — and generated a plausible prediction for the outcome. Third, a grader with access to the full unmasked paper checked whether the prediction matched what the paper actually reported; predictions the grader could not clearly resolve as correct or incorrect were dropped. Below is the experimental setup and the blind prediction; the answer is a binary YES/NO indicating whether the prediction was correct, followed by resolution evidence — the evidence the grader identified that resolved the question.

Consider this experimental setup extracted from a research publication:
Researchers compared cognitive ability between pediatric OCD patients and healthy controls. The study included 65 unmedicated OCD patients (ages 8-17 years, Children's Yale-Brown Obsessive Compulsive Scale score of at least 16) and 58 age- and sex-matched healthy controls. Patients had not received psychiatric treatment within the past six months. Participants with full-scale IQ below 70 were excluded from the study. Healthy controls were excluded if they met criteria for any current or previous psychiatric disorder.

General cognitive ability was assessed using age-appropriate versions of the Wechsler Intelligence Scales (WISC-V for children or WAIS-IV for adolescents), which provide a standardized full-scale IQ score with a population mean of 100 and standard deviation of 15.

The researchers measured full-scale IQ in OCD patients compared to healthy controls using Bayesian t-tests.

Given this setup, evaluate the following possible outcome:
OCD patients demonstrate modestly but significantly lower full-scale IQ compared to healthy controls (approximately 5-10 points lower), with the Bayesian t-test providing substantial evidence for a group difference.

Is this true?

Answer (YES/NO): NO